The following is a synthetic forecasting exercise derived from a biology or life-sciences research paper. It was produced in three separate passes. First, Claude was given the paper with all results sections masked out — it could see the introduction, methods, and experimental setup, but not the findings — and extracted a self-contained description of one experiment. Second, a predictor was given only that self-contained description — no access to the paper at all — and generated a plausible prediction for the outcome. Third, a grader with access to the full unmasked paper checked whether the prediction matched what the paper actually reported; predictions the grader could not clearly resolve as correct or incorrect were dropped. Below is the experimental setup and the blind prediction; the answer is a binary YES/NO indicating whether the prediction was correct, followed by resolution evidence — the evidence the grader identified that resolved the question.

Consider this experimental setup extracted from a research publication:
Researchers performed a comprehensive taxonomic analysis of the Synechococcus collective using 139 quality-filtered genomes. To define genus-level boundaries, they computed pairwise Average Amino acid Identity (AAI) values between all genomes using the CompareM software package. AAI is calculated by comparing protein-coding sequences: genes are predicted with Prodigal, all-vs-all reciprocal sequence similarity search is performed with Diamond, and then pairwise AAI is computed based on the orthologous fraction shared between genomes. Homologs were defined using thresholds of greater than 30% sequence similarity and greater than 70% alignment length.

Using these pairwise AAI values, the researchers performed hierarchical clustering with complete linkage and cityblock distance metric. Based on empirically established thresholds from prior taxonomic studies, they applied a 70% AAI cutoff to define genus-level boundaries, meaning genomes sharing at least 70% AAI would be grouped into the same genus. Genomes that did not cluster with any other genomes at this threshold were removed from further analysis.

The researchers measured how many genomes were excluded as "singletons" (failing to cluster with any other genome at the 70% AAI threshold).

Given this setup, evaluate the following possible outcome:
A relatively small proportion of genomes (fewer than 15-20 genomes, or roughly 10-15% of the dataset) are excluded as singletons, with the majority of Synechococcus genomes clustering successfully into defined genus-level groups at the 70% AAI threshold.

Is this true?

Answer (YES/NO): YES